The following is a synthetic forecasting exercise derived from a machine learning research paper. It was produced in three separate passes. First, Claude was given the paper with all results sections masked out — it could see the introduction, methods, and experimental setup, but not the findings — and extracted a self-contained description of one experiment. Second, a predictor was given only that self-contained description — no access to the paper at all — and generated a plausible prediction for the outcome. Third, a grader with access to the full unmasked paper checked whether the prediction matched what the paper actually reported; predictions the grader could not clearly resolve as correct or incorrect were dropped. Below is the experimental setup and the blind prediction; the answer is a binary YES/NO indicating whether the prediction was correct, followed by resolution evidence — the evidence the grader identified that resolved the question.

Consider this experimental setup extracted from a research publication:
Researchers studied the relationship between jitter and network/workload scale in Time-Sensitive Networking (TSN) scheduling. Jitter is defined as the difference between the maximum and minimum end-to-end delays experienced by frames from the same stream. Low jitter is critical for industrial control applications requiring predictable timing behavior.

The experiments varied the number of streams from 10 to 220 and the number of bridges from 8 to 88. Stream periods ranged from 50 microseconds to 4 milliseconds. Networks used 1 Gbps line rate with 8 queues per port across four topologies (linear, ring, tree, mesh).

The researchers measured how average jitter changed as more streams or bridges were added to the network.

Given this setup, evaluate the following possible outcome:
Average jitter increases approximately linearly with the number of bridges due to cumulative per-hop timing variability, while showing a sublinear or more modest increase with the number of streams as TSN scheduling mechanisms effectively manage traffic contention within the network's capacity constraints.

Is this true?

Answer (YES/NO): NO